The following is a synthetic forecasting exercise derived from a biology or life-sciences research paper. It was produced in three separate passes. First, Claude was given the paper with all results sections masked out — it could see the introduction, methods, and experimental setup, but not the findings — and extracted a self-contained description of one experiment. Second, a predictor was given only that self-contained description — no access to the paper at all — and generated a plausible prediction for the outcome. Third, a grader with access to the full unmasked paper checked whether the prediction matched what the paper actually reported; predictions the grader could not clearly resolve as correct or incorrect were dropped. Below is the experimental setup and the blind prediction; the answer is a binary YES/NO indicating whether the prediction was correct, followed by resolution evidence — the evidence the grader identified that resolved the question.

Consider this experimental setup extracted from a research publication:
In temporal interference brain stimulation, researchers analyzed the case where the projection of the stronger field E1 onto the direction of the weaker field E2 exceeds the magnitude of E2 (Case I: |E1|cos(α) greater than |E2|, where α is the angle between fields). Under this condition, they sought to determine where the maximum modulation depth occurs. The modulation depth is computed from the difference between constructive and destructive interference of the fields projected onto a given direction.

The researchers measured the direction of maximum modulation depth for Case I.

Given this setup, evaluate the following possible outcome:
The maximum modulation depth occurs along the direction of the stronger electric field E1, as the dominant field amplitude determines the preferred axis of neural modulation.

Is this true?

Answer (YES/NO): NO